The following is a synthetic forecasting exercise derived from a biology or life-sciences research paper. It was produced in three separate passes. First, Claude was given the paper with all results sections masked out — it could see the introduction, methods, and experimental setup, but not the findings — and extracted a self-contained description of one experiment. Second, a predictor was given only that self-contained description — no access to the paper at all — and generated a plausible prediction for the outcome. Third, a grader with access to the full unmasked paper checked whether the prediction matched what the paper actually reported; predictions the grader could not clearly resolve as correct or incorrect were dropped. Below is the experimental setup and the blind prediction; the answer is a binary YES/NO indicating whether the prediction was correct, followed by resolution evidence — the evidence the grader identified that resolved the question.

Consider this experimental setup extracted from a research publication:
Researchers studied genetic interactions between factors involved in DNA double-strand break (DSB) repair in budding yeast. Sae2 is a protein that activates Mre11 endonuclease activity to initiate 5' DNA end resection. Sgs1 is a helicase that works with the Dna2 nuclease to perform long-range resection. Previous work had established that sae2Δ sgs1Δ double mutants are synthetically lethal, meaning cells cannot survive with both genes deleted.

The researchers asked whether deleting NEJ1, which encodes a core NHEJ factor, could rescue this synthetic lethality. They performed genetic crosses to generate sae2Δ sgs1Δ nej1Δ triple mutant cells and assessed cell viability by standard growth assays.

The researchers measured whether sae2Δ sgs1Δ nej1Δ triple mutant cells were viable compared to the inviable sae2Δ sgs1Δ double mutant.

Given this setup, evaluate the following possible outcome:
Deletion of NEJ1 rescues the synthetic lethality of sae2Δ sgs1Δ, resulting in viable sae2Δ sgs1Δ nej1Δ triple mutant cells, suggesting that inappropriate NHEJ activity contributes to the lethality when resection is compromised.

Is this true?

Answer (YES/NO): YES